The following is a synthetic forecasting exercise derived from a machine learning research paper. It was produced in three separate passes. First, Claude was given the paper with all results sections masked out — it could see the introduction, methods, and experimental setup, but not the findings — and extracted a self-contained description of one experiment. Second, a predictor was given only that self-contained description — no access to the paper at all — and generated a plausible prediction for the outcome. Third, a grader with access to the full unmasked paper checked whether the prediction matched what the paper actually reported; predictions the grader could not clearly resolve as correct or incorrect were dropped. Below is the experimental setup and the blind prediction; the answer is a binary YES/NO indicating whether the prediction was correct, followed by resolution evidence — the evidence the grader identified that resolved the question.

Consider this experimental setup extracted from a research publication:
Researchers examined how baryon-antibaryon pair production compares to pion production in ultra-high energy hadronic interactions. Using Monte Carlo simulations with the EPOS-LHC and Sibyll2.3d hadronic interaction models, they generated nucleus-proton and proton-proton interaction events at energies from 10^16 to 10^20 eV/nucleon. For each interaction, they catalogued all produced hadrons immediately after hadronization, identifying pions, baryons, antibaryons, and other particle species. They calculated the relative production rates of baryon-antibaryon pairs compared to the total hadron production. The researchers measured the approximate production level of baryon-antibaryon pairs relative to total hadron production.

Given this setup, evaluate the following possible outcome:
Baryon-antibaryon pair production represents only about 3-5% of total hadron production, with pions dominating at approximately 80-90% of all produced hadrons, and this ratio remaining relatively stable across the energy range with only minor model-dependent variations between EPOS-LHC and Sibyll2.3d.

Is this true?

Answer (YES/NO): NO